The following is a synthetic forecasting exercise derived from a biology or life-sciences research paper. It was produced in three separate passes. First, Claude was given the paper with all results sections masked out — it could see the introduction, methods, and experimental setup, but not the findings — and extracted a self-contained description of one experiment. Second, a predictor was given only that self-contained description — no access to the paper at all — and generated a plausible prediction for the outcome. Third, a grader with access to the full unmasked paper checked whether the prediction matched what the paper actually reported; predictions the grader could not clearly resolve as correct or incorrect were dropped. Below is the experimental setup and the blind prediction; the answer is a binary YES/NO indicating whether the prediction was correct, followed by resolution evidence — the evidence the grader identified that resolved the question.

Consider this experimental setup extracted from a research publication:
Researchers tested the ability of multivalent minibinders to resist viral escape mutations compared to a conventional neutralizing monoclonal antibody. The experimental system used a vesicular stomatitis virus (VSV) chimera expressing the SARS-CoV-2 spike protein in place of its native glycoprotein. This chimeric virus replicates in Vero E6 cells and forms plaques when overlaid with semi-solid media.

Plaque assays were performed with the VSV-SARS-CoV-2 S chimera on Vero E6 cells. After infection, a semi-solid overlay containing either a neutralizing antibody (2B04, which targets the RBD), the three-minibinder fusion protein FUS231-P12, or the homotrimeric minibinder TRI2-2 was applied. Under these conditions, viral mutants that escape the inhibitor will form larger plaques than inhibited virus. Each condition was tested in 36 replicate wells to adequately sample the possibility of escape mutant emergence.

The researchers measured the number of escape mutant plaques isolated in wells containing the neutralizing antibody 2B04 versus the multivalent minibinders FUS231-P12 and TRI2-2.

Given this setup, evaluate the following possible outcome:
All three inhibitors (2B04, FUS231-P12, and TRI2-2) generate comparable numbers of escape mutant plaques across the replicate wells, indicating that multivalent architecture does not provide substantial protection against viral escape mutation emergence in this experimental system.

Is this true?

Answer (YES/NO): NO